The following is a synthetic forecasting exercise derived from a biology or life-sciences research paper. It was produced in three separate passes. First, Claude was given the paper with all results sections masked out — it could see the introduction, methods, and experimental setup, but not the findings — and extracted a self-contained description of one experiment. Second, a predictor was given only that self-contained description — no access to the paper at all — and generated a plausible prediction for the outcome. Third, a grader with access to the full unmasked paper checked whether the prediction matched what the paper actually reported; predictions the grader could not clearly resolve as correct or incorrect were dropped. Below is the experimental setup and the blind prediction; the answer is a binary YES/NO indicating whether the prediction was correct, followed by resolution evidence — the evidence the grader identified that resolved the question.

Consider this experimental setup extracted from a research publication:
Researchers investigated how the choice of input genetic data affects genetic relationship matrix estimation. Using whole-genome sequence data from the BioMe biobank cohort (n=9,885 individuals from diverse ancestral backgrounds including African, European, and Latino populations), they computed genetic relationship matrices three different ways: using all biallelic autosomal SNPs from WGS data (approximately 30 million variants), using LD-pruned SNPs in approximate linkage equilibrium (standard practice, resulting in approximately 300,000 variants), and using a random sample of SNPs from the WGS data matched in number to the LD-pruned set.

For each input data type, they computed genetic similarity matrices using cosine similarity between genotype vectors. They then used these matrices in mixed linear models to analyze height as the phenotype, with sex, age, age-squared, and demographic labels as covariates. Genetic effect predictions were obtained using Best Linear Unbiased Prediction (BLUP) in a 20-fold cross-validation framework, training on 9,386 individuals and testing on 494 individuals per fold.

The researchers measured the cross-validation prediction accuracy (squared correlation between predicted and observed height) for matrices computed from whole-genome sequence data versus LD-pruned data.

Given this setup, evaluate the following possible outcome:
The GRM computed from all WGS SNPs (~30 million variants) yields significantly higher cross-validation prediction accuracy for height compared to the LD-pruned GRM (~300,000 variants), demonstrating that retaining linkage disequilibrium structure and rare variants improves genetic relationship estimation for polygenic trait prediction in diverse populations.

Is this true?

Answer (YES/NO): NO